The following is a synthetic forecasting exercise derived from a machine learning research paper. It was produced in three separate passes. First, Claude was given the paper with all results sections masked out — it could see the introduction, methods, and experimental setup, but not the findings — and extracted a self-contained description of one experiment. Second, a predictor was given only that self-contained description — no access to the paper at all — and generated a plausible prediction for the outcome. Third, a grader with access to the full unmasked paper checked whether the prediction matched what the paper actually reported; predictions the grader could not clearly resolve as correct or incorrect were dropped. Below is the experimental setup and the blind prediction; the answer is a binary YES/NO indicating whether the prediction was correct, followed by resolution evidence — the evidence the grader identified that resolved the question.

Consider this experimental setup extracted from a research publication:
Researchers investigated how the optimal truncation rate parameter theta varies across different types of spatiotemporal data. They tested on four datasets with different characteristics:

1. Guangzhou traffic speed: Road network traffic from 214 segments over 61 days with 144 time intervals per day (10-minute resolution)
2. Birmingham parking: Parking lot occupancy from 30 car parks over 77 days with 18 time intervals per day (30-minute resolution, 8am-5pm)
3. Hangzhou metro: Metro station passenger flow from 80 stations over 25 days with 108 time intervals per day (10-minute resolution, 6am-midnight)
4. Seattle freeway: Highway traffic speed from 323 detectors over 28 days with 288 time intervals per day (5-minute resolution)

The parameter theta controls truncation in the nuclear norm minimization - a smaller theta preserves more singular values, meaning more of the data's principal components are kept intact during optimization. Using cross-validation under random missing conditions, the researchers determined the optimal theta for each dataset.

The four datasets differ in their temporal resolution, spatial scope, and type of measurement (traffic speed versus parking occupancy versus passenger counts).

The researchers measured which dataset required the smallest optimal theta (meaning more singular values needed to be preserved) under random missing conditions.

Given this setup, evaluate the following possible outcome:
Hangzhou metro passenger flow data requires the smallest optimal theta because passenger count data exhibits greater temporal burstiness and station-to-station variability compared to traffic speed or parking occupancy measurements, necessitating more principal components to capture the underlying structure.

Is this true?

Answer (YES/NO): YES